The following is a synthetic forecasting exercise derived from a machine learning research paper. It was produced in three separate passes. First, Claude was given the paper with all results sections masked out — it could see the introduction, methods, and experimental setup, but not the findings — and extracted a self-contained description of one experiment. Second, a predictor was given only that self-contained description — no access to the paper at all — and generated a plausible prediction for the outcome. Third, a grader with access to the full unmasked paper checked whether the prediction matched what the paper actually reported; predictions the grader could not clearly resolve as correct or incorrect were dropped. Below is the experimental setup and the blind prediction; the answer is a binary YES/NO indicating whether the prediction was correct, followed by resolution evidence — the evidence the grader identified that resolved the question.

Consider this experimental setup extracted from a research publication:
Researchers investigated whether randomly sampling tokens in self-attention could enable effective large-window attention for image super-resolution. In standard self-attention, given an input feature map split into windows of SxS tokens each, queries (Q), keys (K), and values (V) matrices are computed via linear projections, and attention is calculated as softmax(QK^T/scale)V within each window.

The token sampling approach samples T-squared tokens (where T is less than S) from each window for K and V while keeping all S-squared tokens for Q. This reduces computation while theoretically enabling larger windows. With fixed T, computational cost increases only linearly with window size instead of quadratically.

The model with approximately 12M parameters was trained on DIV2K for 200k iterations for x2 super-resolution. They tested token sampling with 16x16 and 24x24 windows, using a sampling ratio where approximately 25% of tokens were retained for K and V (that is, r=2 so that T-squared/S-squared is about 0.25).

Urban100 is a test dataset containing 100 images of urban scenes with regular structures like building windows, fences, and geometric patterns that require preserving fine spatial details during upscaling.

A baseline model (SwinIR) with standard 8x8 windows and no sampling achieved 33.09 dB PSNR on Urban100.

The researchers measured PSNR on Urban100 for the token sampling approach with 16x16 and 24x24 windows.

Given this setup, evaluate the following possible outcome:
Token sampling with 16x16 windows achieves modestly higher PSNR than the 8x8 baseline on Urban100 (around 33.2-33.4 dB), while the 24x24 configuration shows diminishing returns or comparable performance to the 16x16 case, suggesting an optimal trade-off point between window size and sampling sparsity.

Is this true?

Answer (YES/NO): NO